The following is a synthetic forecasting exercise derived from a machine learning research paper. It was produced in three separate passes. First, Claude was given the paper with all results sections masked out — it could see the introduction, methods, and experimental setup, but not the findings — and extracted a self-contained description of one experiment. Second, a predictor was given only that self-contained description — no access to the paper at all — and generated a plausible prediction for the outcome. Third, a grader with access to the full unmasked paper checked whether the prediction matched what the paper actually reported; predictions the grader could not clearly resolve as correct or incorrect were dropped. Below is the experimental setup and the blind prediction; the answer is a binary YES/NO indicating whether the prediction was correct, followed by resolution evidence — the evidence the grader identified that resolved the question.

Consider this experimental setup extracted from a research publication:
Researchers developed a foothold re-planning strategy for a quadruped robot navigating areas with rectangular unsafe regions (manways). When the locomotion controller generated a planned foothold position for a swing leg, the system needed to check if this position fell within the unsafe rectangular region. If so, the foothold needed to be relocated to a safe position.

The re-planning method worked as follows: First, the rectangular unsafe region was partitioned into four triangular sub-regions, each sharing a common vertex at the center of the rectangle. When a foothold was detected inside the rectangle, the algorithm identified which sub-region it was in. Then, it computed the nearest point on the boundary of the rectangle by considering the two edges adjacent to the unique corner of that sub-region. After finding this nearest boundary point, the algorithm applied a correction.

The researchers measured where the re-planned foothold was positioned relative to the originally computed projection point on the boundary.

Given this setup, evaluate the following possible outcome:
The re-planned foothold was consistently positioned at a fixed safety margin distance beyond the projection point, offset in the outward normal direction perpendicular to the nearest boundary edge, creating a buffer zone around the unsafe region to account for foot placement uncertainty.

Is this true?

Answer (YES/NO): NO